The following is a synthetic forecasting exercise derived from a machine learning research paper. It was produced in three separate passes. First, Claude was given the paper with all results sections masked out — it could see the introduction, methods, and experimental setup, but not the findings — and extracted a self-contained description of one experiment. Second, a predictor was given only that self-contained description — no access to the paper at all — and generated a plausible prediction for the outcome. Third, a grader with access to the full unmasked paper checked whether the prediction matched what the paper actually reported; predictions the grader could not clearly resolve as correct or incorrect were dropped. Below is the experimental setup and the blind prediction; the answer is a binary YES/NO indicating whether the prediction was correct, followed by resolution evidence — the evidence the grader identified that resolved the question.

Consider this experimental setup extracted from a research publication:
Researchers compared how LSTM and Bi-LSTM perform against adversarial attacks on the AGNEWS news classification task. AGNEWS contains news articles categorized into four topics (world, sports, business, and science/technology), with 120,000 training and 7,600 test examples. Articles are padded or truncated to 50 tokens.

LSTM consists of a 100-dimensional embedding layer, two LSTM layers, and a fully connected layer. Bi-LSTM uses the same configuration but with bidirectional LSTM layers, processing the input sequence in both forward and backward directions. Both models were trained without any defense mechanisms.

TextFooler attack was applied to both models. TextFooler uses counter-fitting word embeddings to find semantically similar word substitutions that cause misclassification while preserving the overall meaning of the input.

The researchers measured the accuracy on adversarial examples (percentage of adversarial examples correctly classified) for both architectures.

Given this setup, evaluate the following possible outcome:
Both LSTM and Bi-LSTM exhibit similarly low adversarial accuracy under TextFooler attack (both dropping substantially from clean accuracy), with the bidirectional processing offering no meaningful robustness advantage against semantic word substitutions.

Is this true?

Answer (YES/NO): YES